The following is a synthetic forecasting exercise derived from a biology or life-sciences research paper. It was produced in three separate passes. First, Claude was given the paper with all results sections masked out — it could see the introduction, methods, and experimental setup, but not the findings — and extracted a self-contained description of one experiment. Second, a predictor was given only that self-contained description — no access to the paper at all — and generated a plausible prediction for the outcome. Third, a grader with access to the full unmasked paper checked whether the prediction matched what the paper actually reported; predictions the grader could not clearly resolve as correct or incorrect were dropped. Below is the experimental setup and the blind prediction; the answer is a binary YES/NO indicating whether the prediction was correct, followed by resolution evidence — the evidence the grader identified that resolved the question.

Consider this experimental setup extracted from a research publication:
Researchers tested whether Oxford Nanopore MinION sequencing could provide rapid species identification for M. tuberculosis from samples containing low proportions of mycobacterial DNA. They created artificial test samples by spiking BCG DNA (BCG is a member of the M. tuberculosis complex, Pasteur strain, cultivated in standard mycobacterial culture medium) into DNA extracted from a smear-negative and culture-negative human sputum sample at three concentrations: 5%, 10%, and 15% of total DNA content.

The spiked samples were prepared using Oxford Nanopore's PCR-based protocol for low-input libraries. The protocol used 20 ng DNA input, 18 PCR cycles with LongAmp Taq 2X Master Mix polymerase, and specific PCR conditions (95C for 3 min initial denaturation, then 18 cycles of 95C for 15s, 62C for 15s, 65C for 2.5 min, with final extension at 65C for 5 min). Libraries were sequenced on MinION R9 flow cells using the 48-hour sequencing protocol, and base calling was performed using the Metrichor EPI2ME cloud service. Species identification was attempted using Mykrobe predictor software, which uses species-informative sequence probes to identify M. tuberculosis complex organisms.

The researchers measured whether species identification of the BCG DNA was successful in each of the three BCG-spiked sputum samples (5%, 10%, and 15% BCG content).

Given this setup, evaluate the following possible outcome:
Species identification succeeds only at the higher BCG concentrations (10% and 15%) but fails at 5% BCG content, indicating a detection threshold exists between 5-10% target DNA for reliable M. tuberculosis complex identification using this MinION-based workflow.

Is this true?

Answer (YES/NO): NO